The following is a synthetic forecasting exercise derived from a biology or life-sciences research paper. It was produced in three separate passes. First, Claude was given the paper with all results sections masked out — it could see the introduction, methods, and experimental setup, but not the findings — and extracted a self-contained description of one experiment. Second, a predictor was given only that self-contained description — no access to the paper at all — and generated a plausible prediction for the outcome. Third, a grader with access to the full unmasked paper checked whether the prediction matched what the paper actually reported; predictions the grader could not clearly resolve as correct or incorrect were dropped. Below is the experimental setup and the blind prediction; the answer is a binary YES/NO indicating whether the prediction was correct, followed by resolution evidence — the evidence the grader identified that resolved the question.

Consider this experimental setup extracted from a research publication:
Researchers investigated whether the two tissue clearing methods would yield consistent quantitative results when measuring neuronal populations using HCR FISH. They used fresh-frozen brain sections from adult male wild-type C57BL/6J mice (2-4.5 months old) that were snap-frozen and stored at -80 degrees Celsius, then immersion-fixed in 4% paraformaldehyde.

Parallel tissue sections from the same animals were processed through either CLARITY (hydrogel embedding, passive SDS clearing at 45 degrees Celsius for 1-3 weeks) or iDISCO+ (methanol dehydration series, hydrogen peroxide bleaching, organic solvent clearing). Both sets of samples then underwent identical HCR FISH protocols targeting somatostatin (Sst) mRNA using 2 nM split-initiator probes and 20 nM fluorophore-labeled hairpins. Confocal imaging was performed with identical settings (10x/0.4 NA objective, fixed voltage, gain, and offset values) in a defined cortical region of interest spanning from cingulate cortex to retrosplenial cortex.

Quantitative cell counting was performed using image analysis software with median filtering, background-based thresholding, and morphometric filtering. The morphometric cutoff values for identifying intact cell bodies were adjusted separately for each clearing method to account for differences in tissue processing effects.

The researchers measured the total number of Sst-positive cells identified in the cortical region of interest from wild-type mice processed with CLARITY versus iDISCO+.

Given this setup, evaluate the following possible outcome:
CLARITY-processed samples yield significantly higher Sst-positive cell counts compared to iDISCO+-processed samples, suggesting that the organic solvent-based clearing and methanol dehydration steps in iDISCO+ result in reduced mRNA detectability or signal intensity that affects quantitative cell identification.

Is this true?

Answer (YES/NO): NO